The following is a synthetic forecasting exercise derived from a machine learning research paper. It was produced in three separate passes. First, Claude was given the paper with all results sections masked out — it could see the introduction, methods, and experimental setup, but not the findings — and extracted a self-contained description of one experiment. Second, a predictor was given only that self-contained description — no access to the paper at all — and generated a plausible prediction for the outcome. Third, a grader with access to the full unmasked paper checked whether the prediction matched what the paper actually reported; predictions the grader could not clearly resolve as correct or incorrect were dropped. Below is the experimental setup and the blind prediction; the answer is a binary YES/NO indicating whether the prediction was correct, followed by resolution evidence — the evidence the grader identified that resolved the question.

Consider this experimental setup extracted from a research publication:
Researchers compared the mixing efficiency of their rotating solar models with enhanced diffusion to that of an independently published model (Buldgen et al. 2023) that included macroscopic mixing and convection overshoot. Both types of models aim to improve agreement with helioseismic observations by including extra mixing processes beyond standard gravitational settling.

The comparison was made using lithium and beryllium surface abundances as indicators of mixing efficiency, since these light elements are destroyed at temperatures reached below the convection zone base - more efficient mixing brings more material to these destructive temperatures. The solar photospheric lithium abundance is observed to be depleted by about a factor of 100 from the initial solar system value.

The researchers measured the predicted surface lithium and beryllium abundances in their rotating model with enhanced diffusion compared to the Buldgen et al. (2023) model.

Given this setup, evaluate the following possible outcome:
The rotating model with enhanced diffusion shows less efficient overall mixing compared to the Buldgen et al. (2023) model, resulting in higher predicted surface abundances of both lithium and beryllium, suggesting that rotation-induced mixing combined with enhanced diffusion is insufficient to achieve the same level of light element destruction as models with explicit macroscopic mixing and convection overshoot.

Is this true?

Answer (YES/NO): YES